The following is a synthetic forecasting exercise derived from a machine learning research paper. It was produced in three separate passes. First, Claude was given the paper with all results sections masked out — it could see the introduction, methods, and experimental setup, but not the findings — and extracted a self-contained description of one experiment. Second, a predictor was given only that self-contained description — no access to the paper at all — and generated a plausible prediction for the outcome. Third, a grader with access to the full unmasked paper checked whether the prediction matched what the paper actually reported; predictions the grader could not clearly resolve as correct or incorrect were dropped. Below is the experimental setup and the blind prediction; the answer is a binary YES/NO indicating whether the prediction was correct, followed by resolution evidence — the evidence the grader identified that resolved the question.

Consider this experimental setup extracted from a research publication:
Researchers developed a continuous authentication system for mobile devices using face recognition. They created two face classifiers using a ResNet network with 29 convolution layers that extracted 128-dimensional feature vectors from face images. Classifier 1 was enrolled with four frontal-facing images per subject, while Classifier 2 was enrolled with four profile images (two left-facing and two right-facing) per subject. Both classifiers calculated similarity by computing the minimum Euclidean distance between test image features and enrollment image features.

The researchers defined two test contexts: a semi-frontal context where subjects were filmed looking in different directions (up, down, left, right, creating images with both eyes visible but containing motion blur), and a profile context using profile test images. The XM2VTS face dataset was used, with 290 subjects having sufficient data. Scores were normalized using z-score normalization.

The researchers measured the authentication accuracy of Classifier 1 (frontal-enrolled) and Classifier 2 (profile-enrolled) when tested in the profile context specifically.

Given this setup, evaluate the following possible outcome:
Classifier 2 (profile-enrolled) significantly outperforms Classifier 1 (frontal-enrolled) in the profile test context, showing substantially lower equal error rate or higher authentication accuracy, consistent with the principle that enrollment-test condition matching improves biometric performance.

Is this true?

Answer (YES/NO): NO